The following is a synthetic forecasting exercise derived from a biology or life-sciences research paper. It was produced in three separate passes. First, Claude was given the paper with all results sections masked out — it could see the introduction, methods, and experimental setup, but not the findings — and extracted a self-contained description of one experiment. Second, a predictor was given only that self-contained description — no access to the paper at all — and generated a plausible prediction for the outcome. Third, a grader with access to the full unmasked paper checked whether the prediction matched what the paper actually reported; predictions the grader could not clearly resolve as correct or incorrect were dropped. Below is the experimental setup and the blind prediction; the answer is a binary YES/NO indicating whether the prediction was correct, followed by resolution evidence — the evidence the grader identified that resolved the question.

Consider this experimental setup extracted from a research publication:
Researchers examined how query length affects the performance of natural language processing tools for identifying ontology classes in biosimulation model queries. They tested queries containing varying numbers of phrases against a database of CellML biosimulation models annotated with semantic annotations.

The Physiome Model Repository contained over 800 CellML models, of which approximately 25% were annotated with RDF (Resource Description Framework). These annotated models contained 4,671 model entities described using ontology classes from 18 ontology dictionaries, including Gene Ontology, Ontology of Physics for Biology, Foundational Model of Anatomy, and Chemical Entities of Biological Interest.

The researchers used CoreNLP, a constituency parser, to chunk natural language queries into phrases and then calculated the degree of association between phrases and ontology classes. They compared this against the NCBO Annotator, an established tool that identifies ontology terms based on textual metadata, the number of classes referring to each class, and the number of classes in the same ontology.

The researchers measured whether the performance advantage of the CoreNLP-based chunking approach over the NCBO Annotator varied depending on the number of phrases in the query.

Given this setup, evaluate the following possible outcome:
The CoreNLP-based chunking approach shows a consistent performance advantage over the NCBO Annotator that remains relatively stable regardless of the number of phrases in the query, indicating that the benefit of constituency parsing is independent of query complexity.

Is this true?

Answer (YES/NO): NO